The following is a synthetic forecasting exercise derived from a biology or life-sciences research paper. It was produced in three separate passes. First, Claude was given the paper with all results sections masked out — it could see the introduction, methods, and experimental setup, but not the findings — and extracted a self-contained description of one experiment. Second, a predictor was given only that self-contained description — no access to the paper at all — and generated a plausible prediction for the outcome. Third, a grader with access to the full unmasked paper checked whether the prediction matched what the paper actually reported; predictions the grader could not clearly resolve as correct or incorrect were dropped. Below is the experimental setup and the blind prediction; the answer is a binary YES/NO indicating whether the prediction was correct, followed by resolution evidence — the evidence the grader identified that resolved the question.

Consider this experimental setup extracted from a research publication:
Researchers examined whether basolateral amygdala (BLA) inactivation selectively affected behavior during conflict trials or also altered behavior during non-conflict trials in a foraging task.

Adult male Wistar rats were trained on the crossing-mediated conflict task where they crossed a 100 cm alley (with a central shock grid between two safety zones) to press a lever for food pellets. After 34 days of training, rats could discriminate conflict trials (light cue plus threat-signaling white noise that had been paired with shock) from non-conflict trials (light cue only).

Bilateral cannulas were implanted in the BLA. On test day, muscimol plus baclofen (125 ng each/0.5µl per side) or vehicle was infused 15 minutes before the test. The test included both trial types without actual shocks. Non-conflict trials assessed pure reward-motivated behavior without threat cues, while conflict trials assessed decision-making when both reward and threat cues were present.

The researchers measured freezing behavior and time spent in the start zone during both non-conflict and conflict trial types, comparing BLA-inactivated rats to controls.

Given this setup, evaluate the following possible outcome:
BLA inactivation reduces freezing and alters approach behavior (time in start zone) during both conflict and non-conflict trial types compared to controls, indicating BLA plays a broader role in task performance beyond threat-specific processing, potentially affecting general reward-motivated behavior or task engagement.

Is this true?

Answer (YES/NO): NO